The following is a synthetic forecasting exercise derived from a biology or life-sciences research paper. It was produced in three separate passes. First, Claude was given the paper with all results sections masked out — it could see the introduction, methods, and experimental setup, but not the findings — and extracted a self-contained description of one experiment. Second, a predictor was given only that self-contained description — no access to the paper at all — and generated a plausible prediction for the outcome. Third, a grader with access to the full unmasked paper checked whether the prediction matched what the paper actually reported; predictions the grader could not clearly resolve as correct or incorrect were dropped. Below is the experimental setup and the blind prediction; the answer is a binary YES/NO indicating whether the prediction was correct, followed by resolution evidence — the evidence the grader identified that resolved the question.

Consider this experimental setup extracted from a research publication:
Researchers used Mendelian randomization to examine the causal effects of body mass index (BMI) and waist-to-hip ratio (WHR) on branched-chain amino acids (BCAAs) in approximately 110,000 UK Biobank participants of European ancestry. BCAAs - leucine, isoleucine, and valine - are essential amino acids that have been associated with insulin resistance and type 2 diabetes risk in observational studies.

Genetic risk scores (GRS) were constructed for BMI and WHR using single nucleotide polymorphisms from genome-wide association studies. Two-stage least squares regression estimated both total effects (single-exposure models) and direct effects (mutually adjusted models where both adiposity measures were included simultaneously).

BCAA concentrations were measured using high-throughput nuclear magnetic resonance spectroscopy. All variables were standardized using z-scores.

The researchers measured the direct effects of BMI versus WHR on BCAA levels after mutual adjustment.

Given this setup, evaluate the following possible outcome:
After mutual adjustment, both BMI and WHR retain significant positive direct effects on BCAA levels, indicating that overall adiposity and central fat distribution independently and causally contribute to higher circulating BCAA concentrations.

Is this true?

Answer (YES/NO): NO